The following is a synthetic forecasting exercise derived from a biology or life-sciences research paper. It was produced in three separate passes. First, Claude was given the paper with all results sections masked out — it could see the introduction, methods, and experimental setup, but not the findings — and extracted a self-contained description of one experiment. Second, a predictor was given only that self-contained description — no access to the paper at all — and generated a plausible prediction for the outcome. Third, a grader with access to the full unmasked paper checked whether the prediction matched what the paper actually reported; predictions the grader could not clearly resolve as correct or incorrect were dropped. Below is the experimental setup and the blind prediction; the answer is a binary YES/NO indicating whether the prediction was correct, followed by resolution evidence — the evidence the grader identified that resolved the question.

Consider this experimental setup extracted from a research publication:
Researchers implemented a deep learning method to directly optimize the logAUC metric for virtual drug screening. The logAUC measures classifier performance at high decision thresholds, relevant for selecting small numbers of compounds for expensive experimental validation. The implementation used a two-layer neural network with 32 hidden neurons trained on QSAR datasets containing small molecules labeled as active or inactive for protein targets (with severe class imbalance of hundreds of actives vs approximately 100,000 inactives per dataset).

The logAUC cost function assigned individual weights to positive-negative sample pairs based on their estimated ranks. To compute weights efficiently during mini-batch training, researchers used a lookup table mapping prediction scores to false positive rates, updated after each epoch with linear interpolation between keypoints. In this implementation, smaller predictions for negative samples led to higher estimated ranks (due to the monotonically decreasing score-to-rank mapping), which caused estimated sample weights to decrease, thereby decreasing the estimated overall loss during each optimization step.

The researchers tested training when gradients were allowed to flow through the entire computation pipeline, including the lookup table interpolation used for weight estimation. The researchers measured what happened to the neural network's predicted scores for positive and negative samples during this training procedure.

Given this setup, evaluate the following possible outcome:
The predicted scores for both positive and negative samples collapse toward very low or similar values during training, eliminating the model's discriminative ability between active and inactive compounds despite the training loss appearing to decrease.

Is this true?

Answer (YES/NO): YES